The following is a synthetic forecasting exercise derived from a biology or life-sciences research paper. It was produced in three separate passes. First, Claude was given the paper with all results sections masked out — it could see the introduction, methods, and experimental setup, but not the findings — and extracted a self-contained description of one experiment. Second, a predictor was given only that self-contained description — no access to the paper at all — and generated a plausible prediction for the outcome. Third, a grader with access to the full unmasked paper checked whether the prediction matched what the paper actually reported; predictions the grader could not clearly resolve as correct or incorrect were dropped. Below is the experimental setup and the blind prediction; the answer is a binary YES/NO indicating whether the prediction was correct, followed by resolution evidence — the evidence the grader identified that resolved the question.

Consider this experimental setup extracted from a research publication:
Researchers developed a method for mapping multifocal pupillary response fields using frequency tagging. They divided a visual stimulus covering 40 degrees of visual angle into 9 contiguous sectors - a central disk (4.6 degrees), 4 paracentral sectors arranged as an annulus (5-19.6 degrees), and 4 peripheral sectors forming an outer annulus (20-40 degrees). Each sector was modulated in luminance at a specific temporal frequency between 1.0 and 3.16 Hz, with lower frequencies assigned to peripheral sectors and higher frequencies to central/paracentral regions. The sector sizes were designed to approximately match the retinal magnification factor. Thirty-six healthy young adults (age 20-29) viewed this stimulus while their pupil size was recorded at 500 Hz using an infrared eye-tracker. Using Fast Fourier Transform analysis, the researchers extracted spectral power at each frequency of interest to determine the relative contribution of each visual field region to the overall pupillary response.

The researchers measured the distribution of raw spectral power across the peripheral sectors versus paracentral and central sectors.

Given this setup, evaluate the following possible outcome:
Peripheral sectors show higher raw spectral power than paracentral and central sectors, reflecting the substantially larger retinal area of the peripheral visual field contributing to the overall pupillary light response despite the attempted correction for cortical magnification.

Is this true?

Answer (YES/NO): YES